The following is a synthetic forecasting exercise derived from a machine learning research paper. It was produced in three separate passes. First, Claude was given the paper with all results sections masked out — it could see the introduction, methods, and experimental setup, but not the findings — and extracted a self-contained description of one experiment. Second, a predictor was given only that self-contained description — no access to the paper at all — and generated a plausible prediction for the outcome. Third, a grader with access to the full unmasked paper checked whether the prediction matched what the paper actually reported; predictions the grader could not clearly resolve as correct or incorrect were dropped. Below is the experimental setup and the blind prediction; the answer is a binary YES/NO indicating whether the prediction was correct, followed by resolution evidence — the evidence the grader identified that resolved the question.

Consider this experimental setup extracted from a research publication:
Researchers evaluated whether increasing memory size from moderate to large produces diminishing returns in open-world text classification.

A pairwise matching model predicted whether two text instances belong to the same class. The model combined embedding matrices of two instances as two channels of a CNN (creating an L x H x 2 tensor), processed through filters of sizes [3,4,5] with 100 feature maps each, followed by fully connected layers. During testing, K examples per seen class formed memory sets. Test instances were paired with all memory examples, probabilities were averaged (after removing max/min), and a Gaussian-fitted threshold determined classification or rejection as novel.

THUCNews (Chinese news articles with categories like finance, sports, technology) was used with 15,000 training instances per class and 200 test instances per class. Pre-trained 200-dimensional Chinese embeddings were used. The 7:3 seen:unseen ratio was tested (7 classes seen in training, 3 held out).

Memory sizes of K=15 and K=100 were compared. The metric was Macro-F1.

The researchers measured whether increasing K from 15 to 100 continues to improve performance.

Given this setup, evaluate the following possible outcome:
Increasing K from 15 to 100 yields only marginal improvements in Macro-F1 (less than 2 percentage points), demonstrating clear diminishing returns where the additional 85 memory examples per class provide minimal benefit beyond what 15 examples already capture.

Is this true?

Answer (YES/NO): NO